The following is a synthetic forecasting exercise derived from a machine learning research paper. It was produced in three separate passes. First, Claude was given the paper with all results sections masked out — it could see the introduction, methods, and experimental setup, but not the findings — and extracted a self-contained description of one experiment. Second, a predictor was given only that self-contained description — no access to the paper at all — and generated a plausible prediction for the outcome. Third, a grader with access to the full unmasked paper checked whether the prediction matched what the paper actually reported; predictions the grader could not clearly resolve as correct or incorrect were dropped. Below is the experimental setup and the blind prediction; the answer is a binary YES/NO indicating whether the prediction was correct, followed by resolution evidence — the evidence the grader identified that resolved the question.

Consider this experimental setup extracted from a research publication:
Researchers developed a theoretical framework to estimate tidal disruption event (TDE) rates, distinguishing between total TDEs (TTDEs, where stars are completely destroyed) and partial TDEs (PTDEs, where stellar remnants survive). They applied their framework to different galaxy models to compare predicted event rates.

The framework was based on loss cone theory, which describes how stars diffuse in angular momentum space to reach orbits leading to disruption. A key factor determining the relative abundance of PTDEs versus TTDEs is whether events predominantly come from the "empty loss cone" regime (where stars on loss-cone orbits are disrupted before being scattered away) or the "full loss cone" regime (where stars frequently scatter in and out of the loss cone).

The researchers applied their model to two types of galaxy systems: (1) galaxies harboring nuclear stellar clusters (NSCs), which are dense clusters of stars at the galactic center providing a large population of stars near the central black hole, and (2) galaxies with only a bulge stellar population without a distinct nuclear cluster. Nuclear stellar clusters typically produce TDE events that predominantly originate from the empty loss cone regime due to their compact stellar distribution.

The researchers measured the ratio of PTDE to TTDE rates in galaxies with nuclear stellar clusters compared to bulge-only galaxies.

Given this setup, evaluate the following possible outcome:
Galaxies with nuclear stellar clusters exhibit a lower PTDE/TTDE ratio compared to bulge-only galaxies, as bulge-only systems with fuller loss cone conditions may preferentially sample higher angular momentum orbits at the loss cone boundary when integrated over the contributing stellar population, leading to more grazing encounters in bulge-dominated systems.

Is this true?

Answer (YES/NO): NO